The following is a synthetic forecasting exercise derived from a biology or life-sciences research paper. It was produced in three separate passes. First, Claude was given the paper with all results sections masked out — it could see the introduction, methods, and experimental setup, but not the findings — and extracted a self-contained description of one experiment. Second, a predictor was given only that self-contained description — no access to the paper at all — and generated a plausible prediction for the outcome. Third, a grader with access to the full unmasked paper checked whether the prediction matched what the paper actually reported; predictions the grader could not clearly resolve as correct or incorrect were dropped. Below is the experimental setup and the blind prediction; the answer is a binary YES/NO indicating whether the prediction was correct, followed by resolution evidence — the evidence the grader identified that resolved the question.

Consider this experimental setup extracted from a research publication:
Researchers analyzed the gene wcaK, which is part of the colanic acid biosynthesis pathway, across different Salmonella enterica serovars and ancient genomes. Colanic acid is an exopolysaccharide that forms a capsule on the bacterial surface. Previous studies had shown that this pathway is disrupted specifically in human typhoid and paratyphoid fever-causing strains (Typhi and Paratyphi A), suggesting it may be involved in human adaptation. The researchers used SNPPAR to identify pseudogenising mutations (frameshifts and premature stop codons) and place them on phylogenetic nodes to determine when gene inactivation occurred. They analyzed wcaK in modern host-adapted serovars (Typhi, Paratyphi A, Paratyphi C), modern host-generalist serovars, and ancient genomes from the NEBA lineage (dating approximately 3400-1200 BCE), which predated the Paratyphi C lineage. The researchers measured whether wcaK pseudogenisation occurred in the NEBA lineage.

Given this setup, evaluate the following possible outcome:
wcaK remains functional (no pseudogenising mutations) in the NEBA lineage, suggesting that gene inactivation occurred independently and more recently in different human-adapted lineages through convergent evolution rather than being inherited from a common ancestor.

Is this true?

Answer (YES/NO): NO